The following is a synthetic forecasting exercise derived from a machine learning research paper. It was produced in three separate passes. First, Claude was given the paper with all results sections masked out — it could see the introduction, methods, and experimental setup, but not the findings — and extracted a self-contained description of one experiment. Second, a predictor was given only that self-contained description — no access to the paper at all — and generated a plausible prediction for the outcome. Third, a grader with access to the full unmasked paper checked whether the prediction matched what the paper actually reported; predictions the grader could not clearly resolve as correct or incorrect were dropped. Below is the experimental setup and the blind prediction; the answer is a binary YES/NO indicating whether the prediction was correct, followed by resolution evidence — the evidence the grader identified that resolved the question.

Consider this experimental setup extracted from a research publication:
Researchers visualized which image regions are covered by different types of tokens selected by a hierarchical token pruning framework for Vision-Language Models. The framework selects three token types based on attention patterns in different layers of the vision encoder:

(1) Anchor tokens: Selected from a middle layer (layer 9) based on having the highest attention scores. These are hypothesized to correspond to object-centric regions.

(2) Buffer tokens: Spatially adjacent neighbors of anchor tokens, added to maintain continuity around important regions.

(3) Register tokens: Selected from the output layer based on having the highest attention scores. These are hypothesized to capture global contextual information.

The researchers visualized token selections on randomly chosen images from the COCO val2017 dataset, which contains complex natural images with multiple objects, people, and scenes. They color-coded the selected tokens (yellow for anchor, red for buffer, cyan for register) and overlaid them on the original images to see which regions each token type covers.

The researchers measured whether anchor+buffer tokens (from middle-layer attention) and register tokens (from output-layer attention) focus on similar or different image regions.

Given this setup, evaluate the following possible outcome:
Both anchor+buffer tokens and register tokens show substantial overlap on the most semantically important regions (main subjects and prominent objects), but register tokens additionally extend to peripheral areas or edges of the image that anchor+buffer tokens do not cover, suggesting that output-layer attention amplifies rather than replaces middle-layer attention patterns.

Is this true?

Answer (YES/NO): NO